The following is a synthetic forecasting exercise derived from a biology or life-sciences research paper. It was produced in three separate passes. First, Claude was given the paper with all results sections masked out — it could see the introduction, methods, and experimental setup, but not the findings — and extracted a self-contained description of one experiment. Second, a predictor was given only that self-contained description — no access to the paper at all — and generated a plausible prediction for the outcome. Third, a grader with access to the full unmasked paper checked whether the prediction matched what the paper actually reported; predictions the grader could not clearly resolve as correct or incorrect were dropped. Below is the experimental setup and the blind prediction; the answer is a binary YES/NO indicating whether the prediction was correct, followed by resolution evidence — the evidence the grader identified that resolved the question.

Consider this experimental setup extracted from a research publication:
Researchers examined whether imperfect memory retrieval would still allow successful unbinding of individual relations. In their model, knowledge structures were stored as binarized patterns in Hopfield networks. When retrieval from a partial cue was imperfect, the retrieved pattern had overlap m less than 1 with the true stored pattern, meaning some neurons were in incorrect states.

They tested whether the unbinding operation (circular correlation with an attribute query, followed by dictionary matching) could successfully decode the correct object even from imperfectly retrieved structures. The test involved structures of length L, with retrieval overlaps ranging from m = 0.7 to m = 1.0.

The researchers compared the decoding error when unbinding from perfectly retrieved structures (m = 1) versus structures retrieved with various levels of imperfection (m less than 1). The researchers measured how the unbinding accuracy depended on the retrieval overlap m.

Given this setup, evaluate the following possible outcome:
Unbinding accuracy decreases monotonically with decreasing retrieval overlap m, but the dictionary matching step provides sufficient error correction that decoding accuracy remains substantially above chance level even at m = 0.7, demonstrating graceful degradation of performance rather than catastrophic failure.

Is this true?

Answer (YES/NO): YES